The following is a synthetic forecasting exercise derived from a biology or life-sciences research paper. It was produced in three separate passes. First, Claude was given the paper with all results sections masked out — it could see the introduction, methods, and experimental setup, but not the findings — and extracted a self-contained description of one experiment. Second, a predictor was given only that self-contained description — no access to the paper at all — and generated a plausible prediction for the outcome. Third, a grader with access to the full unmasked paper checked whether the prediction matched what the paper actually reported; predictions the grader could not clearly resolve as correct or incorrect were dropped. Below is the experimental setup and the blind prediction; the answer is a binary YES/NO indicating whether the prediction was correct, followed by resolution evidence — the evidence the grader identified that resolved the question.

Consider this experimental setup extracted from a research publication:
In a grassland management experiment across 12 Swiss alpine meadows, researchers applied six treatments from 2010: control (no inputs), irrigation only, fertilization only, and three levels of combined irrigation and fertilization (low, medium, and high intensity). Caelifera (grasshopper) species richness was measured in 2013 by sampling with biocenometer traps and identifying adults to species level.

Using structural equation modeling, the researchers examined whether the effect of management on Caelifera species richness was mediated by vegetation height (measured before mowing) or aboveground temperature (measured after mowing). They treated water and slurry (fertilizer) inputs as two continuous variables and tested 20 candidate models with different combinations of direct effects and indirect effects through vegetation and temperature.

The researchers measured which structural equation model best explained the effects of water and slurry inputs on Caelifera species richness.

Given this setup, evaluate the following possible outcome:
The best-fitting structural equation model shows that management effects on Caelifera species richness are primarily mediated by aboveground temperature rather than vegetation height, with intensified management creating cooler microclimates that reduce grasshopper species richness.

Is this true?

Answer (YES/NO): NO